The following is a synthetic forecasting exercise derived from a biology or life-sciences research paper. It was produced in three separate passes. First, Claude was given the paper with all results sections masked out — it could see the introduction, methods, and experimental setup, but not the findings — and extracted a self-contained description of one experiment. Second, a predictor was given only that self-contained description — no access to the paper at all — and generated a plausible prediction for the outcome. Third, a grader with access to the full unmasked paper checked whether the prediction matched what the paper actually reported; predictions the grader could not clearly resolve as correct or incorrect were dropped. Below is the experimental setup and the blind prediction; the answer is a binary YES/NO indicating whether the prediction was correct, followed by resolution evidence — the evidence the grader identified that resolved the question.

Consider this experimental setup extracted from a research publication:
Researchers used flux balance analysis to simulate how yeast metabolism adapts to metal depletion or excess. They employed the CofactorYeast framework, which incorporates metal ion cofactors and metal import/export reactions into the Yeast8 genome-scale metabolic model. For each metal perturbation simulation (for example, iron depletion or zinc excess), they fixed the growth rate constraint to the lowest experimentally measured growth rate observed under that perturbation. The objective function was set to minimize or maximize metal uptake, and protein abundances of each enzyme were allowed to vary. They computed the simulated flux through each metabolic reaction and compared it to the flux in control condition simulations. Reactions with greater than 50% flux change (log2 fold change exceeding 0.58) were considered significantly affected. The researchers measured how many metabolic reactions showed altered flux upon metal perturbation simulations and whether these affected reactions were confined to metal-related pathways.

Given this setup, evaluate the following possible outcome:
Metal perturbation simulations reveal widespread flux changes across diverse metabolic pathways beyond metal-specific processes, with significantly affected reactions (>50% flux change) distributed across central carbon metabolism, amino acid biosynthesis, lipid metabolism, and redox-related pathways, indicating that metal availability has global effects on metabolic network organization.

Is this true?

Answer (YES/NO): NO